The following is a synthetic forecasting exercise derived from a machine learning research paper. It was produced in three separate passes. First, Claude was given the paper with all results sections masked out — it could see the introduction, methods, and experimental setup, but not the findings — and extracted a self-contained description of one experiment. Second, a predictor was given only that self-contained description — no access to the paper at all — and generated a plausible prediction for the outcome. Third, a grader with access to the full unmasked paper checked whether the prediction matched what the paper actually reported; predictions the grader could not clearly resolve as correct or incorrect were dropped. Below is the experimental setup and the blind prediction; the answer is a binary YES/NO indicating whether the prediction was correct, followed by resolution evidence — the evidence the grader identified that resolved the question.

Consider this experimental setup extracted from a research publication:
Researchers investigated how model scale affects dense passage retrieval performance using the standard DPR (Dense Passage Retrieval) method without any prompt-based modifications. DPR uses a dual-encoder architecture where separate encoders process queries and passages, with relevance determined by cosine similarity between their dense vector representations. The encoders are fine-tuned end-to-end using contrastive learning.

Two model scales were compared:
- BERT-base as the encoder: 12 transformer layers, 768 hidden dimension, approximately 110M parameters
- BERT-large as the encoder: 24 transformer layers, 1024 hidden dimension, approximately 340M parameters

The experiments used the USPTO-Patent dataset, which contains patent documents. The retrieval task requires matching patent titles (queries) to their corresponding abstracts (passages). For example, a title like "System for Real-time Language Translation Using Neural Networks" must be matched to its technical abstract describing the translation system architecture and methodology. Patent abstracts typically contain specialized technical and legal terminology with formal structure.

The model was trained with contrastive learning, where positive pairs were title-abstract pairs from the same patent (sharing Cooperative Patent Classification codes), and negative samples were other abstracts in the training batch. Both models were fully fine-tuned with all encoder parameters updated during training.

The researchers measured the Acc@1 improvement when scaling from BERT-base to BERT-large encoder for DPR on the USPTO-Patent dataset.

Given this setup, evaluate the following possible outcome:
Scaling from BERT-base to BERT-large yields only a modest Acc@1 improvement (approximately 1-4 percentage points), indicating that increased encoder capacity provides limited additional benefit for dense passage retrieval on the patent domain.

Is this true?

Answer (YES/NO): NO